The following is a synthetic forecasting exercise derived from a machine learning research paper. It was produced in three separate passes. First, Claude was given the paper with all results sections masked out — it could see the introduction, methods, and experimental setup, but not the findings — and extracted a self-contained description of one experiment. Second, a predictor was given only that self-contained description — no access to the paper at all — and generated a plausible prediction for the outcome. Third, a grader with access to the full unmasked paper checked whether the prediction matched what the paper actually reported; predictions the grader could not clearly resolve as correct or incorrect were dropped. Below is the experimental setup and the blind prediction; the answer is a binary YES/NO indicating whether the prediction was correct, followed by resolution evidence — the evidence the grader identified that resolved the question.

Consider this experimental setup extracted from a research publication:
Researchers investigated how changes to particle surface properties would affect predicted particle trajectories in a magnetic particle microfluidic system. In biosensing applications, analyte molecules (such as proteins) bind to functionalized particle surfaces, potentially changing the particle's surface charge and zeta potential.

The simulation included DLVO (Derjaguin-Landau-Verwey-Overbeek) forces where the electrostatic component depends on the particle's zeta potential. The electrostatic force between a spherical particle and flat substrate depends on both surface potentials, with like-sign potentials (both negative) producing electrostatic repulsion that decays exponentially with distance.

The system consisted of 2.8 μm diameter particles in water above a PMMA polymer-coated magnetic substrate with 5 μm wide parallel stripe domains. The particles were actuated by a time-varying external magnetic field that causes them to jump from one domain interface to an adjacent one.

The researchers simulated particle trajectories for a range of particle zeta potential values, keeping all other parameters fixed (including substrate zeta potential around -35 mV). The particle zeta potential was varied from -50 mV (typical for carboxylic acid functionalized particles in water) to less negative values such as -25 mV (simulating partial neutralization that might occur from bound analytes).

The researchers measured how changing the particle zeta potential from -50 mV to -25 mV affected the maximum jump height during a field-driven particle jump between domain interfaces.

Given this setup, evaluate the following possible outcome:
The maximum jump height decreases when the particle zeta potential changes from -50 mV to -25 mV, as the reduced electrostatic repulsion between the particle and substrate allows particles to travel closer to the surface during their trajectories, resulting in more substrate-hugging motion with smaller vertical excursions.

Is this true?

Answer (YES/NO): NO